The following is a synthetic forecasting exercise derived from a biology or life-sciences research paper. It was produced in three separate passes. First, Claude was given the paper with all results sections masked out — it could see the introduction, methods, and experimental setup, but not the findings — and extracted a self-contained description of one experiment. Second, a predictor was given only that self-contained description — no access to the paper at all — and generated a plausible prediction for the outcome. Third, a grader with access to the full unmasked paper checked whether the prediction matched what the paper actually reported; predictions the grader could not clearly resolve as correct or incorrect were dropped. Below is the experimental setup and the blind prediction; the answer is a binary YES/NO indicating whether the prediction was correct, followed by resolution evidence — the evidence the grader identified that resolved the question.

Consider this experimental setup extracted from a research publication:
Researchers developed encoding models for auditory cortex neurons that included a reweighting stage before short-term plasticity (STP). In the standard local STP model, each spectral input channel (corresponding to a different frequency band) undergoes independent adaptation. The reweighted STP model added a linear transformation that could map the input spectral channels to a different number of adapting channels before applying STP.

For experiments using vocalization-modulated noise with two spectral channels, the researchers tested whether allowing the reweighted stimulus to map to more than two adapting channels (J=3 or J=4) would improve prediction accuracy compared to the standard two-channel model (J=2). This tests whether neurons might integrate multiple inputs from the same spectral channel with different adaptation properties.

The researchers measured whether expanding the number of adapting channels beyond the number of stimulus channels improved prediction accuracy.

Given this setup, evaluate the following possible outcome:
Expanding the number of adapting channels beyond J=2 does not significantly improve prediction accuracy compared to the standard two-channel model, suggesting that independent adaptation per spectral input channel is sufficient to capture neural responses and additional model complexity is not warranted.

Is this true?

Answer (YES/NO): NO